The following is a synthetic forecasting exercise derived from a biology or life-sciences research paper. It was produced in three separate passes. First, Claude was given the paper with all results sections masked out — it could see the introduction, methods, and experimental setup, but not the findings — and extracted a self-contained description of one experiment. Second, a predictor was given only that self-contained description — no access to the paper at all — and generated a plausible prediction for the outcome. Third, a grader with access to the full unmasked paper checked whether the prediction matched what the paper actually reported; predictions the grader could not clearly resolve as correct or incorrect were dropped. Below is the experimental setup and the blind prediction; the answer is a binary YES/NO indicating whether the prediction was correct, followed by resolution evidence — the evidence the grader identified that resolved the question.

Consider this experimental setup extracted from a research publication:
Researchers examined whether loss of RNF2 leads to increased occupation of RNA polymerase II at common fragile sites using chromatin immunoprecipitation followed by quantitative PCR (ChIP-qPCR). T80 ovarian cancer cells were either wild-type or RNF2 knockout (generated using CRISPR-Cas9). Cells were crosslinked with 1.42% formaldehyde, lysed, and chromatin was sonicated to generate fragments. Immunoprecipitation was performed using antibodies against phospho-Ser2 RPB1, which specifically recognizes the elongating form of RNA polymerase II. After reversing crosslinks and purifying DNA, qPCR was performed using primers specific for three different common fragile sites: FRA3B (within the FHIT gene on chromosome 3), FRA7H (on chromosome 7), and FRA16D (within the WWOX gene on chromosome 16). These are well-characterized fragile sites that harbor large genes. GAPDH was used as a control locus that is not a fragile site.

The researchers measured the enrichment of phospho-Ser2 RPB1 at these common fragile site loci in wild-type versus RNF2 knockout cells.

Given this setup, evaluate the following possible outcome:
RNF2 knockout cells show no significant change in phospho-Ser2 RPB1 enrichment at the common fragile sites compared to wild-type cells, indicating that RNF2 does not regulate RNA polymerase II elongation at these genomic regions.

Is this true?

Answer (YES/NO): NO